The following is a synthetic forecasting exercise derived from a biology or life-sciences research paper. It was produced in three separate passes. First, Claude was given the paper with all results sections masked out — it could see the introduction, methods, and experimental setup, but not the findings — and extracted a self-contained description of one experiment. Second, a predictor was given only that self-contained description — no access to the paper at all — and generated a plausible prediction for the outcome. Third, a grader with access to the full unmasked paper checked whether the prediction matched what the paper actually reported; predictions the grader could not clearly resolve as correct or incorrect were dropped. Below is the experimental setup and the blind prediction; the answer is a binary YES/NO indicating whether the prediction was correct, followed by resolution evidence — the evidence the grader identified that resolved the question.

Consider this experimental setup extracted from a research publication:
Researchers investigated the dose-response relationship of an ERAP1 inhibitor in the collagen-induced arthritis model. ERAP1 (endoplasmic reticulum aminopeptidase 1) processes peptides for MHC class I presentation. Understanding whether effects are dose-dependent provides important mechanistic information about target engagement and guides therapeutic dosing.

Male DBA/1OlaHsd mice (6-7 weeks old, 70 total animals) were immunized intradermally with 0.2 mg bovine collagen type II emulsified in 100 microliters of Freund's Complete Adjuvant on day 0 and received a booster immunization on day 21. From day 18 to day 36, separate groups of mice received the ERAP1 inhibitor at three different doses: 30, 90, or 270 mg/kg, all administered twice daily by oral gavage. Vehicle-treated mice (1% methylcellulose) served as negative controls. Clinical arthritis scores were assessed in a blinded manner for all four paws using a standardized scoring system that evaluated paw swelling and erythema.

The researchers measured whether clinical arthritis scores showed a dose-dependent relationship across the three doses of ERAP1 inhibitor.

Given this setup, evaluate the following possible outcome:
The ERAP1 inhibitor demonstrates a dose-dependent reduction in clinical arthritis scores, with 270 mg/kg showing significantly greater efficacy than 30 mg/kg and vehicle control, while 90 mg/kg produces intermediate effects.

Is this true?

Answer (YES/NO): YES